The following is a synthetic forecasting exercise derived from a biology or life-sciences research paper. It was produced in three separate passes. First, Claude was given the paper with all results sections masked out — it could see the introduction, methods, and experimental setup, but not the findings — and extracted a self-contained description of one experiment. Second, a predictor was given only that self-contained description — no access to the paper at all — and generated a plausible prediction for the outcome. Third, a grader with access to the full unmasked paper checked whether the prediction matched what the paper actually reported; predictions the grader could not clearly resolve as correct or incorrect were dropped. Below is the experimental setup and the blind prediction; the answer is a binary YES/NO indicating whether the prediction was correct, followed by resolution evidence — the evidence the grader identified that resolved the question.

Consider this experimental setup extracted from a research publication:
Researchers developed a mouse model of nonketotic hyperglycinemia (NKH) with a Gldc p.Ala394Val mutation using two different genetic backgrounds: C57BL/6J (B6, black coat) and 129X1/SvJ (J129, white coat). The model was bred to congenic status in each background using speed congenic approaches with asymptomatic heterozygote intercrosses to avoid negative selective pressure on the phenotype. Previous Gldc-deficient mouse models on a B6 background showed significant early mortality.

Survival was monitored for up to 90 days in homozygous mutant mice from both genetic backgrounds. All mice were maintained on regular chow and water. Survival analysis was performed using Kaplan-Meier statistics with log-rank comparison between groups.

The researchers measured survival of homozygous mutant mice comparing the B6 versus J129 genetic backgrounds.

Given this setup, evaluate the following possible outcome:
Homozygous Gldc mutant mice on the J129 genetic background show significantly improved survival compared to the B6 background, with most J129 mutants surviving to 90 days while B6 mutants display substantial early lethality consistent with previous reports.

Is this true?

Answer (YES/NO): YES